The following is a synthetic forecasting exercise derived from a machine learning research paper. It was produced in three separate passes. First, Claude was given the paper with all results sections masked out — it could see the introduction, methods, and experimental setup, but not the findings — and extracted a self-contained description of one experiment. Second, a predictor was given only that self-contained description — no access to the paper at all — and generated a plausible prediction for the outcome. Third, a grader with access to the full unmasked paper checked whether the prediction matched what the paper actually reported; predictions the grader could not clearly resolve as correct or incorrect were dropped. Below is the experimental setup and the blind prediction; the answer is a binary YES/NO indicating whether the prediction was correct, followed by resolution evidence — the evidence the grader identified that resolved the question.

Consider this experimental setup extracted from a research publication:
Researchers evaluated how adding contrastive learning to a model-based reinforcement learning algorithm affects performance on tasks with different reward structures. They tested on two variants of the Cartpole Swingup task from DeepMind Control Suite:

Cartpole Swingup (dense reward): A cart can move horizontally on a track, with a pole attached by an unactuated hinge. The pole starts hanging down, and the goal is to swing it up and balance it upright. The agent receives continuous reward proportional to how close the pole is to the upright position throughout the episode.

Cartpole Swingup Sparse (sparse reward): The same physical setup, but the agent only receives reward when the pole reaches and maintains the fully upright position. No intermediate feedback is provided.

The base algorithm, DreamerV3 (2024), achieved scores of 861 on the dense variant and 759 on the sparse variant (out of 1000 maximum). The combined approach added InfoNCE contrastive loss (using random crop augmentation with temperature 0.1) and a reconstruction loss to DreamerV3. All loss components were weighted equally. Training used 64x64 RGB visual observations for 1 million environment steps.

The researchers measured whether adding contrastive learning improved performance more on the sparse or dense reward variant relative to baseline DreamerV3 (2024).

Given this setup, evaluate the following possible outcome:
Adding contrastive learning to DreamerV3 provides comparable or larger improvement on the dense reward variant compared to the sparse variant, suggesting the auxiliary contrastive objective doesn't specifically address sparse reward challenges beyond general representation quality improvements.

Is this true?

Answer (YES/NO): NO